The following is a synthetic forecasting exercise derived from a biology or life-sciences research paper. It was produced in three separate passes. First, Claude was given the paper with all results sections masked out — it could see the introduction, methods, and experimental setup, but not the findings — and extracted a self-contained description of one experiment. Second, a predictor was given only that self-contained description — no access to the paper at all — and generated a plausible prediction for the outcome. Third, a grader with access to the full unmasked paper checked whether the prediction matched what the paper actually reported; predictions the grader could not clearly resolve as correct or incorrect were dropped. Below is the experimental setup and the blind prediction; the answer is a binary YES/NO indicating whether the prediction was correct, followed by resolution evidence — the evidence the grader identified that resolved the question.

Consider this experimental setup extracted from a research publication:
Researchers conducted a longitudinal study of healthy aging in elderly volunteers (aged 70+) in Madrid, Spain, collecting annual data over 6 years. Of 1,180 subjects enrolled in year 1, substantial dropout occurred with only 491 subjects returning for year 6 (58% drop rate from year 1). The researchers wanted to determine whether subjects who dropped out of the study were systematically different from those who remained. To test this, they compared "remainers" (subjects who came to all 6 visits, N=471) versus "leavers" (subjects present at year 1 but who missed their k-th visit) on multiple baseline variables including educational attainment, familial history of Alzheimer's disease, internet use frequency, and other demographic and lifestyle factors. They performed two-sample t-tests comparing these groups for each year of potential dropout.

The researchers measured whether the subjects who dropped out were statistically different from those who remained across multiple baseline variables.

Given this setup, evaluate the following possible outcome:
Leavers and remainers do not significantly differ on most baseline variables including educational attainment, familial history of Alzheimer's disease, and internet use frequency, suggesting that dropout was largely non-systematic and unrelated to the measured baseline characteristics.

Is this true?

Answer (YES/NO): NO